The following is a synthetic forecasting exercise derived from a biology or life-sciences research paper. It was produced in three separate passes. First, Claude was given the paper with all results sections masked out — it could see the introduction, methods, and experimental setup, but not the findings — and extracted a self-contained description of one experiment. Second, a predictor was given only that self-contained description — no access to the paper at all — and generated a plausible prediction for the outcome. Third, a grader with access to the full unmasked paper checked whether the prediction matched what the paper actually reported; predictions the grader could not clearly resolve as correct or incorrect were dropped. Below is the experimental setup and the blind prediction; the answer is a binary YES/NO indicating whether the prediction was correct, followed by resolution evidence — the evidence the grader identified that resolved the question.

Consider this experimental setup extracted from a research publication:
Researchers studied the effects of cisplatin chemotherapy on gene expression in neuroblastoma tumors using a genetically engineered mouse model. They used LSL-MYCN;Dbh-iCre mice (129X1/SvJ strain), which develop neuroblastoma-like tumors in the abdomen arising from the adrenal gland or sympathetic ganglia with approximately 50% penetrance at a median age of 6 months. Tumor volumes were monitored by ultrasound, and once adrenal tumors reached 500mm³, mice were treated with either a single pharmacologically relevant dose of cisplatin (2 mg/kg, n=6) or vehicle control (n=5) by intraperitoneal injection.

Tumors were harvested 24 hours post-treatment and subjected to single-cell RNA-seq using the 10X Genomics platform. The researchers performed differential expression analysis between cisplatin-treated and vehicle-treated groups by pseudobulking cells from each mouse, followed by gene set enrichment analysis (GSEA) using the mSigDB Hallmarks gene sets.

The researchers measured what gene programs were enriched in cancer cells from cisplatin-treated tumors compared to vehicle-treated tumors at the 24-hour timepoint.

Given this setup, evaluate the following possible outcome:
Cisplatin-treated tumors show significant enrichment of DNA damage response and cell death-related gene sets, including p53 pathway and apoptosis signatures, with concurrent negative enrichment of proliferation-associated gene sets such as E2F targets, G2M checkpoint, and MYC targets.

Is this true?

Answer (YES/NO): NO